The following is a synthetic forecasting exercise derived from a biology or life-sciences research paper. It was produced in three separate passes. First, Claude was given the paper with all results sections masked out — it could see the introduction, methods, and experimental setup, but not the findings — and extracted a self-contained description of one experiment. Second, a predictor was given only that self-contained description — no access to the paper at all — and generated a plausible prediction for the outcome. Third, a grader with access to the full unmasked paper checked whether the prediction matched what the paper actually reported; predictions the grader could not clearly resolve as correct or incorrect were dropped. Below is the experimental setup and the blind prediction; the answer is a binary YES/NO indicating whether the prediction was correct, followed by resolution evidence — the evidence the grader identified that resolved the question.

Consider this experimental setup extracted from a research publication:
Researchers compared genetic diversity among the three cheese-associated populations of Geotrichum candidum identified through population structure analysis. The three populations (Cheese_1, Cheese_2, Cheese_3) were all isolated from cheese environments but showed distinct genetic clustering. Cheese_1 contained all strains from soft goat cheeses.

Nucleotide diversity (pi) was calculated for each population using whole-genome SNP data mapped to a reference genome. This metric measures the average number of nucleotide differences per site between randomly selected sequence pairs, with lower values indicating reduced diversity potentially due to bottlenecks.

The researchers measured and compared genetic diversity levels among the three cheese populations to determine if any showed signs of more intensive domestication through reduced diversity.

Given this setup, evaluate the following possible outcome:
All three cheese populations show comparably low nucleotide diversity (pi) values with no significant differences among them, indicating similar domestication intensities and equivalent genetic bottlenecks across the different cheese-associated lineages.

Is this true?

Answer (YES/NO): NO